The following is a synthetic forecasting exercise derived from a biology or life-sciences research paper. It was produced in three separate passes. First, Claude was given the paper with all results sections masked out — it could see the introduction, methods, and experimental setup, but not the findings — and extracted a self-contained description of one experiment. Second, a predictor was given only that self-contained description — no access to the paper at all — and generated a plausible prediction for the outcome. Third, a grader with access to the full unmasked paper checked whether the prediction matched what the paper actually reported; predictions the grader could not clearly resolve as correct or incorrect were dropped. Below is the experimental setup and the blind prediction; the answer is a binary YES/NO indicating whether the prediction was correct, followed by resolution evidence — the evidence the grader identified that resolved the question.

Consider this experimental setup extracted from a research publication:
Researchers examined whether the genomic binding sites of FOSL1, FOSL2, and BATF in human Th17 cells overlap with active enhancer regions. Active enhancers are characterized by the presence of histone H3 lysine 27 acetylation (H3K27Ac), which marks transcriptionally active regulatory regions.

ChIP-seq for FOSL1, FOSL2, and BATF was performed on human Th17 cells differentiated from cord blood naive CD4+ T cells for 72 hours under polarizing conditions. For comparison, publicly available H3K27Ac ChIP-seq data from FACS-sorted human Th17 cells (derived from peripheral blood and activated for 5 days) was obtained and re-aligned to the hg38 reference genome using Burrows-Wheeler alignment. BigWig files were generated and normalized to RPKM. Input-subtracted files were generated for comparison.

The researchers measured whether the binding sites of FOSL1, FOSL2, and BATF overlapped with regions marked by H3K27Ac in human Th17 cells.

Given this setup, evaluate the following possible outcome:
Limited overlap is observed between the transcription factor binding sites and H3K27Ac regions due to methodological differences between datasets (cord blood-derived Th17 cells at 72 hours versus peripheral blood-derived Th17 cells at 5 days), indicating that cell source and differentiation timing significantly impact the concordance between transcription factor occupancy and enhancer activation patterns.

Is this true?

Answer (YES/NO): NO